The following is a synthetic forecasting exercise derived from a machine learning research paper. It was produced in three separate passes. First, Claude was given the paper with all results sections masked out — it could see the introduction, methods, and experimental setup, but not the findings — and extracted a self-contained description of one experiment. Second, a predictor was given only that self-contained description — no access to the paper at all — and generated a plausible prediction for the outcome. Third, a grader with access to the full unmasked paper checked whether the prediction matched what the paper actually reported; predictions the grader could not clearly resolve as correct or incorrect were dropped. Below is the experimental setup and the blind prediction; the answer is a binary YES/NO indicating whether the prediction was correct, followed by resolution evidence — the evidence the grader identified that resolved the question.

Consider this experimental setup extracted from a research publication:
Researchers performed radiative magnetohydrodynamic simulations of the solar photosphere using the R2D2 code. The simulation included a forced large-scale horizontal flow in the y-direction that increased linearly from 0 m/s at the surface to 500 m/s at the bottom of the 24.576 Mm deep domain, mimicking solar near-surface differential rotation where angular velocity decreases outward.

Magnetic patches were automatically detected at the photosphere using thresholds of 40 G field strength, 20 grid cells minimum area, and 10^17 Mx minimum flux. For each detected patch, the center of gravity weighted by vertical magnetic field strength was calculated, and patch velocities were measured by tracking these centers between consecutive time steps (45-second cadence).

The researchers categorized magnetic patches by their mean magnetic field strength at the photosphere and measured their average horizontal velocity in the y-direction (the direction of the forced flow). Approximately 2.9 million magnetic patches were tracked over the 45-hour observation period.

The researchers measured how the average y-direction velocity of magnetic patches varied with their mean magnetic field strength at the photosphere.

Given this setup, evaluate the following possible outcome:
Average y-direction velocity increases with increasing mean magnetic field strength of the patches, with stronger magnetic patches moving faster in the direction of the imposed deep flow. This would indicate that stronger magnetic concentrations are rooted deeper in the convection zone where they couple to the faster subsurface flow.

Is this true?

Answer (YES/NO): YES